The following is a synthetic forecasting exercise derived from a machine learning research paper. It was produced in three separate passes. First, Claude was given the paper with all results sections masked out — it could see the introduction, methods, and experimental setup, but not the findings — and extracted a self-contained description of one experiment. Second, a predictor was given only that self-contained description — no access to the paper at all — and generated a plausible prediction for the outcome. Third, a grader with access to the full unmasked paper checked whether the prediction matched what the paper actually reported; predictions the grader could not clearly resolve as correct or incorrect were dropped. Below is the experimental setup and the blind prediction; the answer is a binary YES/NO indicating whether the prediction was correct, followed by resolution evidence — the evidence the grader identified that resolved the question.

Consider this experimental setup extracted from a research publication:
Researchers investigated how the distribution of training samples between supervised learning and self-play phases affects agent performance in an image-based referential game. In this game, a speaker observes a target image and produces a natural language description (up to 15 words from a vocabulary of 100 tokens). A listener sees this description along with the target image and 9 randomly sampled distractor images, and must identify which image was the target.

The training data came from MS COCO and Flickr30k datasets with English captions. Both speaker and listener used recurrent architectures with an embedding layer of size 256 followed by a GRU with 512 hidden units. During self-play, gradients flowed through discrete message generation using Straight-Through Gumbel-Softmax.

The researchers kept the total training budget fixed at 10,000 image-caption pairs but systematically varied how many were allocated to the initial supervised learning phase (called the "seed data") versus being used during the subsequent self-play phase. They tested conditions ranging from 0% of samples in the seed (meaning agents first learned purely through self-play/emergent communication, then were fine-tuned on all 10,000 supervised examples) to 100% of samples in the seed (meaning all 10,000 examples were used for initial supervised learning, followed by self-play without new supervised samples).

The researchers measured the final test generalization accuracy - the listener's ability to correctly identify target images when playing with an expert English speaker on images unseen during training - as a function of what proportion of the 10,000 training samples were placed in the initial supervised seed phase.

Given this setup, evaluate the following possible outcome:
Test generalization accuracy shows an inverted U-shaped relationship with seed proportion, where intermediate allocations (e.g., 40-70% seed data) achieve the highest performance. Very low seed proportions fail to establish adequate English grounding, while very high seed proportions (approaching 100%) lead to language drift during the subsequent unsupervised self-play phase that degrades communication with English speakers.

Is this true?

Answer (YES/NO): NO